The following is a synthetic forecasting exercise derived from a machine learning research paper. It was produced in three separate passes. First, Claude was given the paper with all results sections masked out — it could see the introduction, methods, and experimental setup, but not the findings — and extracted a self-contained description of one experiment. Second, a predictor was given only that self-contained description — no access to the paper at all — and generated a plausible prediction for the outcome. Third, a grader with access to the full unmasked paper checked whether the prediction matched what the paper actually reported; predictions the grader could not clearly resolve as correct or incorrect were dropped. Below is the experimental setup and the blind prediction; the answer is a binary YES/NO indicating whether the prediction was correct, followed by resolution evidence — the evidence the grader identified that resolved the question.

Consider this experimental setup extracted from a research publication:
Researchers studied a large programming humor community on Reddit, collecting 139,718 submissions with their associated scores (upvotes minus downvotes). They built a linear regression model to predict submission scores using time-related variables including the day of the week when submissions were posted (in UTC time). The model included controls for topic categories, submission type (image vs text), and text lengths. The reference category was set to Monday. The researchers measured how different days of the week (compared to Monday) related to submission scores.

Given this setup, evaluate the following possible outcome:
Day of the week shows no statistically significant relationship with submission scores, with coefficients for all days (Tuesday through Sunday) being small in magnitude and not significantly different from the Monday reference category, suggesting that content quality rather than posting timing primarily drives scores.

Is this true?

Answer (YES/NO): NO